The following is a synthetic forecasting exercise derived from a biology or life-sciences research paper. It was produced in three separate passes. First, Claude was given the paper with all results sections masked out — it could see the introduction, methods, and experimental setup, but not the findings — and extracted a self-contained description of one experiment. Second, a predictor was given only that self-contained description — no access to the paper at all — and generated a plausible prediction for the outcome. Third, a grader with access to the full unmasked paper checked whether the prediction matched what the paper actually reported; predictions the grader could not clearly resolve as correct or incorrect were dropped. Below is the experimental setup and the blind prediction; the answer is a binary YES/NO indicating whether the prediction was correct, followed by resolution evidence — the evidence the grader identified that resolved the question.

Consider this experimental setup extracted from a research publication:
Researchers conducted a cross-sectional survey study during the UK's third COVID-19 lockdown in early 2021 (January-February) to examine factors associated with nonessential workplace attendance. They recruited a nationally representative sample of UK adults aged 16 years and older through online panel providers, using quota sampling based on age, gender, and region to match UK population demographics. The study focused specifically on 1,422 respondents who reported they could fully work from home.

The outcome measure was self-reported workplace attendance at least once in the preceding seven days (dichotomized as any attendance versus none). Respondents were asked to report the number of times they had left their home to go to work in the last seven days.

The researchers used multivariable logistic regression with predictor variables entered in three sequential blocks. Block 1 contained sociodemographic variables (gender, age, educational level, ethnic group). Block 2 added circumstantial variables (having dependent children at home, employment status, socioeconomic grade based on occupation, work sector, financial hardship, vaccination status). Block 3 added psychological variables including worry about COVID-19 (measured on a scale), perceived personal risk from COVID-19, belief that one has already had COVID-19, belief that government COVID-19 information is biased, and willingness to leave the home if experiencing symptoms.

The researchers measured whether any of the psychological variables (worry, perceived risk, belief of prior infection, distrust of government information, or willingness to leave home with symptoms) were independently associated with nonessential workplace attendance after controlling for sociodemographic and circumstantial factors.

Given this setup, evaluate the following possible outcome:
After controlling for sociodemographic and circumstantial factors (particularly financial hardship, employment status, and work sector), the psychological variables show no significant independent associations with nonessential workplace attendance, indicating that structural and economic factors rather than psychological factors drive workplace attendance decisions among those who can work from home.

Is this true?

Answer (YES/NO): YES